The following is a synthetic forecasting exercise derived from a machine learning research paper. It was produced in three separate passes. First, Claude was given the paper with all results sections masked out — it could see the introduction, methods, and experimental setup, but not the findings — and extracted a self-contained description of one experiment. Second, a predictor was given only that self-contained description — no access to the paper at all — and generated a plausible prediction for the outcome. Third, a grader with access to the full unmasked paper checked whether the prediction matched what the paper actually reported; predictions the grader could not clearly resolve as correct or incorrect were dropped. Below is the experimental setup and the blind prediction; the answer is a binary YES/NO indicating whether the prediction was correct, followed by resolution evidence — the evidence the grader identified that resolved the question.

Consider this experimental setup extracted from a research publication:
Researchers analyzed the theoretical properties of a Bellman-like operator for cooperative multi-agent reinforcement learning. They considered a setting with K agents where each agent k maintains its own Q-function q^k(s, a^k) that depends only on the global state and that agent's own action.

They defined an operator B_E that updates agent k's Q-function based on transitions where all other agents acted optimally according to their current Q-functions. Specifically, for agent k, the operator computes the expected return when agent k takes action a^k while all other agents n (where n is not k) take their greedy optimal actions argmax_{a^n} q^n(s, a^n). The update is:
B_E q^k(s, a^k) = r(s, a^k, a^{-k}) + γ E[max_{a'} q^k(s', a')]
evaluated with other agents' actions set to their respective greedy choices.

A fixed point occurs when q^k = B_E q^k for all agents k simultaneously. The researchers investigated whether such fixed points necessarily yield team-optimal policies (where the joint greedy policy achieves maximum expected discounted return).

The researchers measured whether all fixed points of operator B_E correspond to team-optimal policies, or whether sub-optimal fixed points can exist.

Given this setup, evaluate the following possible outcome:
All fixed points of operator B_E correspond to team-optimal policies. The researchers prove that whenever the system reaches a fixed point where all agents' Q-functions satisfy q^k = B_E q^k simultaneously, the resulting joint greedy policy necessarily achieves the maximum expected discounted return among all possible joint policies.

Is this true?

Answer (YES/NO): NO